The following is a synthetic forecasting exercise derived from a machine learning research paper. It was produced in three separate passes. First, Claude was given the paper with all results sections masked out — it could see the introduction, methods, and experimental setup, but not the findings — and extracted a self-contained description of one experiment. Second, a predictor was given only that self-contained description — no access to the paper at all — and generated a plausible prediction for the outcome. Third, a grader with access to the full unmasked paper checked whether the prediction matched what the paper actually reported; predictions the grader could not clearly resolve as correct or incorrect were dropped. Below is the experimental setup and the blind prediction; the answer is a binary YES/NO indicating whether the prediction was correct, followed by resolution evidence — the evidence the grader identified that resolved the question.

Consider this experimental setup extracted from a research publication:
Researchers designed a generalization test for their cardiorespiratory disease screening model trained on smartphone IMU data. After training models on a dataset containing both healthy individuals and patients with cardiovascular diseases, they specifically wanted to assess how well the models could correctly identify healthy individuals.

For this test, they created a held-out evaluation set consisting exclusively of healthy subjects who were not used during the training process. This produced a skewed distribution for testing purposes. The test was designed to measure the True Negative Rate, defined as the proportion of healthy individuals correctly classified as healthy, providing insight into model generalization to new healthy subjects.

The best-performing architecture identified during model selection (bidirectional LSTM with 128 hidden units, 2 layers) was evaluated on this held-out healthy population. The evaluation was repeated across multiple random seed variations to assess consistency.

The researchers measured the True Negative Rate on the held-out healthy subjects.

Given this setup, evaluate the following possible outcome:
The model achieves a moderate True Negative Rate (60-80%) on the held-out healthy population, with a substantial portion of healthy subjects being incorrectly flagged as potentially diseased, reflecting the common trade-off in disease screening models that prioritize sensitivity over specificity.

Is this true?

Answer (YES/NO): YES